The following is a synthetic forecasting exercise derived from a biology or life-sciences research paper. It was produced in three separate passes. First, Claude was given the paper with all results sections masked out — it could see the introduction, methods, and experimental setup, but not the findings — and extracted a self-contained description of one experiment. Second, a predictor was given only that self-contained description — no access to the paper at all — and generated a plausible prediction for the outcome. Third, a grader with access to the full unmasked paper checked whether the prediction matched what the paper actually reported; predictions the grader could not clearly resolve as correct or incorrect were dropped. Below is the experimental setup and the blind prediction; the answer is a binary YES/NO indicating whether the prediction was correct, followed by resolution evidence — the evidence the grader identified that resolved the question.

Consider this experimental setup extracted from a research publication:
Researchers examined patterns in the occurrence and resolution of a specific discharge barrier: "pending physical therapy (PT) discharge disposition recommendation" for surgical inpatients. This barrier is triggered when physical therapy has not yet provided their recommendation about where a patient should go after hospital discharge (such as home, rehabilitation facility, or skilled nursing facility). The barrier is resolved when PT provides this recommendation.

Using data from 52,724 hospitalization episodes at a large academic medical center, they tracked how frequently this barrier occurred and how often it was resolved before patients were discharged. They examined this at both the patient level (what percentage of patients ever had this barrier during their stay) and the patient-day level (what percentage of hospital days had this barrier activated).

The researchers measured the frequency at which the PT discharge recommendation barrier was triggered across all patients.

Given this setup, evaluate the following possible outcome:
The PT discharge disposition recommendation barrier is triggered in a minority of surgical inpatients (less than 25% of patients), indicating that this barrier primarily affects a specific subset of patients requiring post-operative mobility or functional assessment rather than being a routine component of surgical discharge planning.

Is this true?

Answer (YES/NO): NO